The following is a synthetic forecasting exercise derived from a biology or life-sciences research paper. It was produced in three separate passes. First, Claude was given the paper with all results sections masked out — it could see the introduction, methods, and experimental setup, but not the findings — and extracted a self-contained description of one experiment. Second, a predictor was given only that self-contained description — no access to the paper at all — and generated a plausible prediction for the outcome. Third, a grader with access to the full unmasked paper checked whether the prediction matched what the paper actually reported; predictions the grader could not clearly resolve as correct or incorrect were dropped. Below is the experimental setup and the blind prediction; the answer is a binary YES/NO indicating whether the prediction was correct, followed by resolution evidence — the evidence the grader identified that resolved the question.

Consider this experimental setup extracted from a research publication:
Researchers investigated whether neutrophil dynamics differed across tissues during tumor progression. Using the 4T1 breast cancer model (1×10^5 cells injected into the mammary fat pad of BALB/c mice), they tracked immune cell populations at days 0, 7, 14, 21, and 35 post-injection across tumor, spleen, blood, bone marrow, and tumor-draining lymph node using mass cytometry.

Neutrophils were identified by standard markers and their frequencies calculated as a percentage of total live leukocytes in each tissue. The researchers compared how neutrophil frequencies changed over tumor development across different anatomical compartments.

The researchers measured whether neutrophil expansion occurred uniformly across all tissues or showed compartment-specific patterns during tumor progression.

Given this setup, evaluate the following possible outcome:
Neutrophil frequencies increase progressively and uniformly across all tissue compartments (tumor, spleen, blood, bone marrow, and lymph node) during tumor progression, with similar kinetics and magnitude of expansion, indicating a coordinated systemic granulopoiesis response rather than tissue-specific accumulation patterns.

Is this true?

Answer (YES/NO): NO